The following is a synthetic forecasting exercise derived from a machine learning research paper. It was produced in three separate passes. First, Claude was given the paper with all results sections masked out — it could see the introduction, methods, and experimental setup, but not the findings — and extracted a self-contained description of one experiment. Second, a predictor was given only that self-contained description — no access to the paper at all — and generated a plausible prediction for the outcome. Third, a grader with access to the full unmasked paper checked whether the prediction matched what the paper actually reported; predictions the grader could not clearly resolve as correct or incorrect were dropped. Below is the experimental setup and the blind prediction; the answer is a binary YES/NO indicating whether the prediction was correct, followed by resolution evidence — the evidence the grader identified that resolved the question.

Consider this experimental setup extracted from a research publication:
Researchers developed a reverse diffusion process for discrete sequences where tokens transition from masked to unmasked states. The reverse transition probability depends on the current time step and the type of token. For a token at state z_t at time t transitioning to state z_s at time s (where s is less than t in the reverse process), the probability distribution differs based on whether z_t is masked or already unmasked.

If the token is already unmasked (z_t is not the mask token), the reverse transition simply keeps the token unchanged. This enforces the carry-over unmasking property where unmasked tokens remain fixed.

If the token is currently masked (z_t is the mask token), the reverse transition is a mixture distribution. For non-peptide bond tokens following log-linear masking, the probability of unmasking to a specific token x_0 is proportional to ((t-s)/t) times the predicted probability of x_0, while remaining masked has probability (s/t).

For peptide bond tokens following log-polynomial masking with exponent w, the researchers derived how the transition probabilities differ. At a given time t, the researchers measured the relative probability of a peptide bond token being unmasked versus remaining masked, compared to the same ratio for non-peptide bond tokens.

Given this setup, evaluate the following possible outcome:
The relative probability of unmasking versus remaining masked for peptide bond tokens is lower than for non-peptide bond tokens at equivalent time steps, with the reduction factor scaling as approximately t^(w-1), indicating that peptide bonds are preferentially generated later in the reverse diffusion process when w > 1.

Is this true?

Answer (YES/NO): NO